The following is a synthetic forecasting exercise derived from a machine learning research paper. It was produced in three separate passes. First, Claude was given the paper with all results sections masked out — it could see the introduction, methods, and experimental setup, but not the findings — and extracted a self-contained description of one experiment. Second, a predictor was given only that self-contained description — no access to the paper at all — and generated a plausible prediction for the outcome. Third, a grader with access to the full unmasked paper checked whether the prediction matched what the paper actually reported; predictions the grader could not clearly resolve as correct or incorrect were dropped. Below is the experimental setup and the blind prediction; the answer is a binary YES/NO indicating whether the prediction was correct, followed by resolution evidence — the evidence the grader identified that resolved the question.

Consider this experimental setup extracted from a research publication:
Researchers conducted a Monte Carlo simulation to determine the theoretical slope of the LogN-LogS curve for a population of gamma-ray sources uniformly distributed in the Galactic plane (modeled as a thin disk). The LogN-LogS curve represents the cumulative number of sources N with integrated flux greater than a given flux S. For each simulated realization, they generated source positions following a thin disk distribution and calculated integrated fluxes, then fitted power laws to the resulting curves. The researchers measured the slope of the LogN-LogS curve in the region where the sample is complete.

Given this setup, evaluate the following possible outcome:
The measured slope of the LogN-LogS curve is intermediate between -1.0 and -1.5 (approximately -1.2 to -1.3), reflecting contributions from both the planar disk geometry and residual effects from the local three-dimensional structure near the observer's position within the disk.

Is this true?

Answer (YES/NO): NO